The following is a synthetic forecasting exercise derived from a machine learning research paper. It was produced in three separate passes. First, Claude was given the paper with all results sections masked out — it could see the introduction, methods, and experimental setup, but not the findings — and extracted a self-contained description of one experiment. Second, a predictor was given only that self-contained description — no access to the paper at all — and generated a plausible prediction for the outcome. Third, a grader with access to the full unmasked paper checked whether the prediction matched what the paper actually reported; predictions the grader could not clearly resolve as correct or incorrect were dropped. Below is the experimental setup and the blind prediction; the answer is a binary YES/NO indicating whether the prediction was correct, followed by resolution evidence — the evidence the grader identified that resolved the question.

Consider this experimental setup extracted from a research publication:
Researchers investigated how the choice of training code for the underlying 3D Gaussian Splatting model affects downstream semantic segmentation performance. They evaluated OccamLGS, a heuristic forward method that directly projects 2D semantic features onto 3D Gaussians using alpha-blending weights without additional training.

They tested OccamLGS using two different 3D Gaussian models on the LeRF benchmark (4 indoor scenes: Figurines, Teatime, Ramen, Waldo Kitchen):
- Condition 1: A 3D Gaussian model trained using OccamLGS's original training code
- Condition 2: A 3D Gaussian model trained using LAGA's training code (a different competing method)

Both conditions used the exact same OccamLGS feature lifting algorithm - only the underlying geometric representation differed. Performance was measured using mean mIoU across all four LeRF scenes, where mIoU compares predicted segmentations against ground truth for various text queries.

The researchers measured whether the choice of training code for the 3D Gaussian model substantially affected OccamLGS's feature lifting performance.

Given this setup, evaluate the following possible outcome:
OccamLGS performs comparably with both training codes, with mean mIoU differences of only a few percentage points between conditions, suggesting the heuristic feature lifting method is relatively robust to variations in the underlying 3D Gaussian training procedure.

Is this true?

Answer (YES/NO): NO